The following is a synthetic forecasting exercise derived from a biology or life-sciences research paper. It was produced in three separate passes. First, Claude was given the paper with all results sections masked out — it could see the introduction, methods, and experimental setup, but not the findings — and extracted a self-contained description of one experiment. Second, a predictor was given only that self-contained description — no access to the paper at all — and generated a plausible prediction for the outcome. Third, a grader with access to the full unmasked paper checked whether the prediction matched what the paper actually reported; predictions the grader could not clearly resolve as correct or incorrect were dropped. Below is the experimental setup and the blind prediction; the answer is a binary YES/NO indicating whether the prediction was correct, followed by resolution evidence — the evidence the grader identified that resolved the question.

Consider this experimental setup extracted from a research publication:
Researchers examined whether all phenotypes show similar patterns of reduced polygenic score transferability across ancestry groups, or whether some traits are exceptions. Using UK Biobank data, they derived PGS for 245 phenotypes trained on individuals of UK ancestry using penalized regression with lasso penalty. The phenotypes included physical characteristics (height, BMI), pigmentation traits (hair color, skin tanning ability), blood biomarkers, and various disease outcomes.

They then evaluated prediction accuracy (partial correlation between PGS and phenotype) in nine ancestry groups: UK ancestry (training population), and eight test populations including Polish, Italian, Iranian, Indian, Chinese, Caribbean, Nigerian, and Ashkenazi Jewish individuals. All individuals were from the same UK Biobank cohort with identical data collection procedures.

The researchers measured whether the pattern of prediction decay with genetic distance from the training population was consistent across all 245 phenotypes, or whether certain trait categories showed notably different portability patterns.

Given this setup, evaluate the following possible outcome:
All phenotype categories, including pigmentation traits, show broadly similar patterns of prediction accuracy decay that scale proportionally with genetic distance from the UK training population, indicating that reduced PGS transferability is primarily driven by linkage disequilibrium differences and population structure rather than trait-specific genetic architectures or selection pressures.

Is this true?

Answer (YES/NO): NO